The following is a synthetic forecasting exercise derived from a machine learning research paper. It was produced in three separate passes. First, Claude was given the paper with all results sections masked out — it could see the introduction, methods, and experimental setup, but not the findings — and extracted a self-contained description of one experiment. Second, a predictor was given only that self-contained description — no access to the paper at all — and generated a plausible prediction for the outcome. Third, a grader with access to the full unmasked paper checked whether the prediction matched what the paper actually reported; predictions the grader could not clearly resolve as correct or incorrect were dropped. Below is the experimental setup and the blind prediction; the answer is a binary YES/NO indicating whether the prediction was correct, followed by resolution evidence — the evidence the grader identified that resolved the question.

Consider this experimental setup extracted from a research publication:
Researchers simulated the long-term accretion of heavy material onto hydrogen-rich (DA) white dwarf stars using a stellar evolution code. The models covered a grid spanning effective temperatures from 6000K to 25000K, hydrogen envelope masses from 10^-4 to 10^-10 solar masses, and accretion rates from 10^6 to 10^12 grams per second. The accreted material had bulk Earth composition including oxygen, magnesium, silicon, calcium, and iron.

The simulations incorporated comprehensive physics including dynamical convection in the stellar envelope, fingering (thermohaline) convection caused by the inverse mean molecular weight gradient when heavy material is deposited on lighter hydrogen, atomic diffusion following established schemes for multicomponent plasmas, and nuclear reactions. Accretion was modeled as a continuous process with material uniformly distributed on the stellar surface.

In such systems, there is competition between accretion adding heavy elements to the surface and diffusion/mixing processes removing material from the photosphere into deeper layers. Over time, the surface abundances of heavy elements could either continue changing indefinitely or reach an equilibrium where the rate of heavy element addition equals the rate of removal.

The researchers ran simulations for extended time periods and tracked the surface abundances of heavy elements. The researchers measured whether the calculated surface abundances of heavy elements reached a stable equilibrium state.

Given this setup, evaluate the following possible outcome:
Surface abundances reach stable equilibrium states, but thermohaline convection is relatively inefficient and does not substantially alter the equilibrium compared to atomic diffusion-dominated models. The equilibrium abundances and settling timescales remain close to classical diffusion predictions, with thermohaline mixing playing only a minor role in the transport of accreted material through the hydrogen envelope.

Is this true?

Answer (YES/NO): NO